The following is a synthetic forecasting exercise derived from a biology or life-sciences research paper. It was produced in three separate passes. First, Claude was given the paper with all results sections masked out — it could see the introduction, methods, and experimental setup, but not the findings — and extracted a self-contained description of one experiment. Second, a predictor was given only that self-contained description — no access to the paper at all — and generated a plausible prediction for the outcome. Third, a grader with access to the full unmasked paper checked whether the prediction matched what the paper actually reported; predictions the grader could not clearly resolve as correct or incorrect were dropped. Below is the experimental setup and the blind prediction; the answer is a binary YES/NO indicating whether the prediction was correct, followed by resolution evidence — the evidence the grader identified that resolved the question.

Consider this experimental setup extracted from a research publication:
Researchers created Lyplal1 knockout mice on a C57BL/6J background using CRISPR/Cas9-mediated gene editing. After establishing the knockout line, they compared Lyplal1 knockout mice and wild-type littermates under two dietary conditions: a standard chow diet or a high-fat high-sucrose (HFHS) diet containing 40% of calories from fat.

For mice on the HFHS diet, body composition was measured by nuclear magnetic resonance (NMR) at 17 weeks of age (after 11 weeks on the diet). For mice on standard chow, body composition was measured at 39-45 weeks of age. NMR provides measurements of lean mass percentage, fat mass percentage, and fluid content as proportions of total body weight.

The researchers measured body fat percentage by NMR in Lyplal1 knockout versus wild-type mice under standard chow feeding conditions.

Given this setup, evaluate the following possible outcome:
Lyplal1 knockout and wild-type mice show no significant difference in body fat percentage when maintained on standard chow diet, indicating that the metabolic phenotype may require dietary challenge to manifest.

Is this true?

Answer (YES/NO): YES